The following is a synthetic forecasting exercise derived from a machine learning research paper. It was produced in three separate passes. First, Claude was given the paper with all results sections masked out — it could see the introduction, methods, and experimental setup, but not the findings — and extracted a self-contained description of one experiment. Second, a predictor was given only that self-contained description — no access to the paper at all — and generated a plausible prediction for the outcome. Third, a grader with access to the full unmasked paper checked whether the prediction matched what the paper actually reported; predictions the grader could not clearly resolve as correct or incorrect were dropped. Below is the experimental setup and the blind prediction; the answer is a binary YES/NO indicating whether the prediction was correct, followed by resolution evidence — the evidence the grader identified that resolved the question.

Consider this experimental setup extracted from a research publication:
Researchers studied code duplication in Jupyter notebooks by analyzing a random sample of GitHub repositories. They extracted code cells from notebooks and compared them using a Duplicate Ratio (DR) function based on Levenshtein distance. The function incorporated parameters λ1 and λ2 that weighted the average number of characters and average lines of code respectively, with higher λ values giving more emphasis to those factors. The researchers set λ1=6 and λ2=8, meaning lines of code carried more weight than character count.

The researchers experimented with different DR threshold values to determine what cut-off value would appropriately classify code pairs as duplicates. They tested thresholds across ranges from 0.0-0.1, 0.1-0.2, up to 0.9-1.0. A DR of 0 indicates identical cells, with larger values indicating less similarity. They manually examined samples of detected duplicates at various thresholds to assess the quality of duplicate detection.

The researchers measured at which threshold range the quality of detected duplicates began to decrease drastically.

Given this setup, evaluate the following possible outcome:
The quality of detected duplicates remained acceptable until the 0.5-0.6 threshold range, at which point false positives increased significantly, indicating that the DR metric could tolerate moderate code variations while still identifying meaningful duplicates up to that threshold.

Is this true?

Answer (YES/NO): NO